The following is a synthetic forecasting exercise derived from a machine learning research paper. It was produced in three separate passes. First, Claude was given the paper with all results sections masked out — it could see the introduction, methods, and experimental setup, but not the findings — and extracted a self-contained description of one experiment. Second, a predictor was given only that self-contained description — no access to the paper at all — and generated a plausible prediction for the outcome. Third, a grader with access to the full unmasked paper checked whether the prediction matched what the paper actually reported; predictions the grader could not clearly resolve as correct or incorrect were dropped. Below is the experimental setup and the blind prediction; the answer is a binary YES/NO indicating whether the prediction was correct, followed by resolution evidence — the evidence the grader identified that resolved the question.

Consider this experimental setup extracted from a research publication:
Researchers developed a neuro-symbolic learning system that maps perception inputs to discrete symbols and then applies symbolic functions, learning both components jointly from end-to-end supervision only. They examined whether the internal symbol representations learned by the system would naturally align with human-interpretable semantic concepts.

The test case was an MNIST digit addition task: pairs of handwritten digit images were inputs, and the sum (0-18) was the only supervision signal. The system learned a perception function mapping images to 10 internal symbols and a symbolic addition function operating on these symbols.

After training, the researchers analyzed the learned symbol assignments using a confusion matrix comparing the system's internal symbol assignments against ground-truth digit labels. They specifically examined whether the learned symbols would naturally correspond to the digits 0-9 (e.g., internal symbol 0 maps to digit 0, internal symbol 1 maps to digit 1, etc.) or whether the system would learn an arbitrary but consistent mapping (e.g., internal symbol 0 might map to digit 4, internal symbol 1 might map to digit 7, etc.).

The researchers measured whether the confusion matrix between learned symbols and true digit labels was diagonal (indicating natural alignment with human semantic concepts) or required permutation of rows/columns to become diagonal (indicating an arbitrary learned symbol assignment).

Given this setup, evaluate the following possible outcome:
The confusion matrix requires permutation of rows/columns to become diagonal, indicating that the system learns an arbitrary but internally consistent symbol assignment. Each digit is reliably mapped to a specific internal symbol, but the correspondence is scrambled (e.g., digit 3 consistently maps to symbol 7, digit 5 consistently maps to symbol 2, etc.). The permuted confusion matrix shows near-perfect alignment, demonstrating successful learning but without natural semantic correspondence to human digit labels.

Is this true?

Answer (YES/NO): YES